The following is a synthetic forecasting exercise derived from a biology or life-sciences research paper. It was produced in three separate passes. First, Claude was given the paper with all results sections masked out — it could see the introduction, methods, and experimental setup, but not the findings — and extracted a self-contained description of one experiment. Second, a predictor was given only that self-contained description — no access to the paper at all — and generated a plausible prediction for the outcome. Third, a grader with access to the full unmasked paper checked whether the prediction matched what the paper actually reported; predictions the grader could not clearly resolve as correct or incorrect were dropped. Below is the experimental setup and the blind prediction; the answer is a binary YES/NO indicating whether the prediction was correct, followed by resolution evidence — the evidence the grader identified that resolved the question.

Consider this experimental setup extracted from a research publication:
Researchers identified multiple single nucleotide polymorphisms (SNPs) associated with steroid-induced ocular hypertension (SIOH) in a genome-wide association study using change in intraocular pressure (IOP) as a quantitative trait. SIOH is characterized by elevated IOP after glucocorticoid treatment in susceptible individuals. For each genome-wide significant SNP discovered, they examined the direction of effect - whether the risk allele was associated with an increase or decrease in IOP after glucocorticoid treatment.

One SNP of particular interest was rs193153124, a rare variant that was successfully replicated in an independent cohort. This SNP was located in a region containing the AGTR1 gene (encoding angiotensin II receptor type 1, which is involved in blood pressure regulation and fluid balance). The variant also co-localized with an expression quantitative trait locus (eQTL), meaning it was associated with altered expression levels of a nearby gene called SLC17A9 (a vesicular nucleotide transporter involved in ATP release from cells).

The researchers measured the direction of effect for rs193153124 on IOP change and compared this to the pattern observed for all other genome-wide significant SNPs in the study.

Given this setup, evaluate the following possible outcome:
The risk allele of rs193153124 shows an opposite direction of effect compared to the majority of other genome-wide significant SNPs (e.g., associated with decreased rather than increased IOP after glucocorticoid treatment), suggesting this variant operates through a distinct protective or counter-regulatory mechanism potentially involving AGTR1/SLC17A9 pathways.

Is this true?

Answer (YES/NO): NO